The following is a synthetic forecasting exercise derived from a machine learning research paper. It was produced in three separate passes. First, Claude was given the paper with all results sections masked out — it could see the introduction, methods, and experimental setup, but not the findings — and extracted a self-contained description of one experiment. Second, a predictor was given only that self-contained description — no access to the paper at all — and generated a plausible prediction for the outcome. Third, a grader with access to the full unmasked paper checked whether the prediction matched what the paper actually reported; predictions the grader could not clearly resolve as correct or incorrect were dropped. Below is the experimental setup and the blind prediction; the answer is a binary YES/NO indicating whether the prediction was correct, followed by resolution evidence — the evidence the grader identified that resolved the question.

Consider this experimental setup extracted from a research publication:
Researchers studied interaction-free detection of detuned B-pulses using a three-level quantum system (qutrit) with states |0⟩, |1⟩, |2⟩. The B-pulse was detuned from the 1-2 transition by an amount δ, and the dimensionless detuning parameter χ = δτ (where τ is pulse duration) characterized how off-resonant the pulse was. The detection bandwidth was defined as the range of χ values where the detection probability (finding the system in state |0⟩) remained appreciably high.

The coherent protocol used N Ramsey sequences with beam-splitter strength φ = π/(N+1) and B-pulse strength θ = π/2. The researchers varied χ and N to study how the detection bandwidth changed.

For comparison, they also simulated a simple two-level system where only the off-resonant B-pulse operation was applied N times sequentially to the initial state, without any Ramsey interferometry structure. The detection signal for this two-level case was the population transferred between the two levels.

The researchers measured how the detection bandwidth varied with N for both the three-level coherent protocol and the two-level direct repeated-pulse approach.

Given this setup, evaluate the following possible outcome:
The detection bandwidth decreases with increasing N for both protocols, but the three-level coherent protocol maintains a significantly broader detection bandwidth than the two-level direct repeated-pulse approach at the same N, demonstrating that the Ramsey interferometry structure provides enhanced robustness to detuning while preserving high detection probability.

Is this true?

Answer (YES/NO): NO